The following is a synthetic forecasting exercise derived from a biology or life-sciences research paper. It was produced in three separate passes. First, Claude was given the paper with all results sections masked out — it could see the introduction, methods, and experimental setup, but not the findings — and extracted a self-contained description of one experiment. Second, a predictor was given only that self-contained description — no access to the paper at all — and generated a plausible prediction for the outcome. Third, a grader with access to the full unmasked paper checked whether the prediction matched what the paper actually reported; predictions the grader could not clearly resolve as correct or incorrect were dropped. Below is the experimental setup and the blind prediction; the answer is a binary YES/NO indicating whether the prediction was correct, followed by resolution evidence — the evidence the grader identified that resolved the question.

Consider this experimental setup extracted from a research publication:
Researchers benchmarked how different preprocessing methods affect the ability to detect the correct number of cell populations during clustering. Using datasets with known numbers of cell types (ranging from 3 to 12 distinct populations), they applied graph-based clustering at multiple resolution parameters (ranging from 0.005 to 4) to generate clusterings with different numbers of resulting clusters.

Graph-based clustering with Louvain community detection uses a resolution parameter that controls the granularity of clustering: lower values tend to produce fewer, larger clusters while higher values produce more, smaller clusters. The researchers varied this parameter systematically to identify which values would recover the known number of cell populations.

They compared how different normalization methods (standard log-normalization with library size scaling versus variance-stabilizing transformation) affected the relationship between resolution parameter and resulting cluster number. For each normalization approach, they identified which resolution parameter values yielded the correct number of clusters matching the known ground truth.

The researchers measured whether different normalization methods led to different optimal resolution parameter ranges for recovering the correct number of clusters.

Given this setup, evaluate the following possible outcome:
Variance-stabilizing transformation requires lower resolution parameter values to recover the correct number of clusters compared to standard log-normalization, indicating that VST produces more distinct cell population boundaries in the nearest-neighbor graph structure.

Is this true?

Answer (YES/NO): NO